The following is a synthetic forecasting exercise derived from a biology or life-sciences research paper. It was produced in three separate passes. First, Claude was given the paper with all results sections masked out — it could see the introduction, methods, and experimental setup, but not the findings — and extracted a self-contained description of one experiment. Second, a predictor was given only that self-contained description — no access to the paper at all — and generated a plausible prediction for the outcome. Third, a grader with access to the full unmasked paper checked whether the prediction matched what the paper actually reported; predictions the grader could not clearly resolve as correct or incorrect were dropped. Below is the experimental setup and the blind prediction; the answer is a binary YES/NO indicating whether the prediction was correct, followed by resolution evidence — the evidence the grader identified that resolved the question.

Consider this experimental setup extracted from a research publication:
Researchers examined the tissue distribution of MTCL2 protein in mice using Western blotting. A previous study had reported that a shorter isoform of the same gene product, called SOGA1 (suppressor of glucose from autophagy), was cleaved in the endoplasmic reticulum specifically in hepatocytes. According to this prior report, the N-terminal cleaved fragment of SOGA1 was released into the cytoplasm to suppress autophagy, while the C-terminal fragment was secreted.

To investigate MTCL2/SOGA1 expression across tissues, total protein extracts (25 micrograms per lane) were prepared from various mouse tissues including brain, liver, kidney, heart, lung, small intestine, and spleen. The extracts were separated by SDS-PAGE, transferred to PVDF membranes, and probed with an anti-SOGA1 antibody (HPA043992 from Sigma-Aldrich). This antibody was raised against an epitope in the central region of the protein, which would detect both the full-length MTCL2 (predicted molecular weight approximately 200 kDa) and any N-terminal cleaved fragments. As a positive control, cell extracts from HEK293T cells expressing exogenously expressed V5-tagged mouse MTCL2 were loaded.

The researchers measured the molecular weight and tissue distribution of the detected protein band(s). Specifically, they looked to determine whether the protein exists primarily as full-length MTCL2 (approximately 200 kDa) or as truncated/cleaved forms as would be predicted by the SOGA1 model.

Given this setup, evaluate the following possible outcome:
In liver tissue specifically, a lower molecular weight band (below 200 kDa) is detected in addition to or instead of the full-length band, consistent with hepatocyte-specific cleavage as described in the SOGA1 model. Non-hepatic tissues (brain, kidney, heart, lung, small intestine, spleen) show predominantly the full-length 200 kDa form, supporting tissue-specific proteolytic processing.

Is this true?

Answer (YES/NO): NO